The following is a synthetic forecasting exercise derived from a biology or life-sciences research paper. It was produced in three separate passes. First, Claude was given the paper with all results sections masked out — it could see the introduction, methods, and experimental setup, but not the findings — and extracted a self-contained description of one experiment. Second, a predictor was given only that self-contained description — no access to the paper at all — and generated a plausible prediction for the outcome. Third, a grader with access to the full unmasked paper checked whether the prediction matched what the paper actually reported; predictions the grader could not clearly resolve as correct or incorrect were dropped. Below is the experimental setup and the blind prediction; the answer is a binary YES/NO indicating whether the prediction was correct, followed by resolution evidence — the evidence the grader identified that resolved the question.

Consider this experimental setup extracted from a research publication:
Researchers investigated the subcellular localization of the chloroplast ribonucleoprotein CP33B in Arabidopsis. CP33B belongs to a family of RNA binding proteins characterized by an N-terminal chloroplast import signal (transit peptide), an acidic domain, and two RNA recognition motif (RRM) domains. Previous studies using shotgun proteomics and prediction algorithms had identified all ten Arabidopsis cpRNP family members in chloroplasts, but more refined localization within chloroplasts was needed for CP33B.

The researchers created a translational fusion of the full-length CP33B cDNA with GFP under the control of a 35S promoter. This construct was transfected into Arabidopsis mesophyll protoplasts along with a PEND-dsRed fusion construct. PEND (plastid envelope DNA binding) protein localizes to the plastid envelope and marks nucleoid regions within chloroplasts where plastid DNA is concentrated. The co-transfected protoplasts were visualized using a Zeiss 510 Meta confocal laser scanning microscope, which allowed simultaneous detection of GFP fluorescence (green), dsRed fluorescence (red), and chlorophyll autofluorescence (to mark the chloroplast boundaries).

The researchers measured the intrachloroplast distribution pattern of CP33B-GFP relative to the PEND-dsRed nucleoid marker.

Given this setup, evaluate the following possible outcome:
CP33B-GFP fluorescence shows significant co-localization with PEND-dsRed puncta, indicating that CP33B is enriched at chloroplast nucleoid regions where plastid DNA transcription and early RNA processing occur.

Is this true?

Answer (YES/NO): NO